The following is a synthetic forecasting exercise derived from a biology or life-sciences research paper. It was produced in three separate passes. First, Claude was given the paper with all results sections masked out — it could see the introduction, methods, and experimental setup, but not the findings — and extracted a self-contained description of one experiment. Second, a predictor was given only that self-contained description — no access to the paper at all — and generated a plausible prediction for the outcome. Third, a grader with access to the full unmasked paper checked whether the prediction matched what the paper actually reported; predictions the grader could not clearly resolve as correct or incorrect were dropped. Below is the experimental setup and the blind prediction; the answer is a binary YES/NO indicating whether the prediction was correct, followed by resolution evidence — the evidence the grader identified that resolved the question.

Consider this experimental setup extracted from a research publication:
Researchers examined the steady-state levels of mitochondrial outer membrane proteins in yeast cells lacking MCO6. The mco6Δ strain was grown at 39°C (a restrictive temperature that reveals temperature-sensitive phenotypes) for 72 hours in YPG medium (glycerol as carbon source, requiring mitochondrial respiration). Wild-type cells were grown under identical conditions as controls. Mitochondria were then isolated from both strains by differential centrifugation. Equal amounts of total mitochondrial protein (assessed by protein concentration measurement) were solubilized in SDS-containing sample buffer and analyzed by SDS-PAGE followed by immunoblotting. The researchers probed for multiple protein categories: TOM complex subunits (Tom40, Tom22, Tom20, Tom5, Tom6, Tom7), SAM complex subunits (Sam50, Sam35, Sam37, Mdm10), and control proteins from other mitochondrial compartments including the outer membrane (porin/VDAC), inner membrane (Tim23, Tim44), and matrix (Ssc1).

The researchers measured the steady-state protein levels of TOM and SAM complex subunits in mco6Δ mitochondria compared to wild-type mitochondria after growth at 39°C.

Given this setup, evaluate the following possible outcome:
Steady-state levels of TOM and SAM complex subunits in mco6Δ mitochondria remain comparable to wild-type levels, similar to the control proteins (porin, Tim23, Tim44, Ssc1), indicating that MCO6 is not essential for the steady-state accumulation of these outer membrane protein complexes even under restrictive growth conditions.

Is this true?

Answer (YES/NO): NO